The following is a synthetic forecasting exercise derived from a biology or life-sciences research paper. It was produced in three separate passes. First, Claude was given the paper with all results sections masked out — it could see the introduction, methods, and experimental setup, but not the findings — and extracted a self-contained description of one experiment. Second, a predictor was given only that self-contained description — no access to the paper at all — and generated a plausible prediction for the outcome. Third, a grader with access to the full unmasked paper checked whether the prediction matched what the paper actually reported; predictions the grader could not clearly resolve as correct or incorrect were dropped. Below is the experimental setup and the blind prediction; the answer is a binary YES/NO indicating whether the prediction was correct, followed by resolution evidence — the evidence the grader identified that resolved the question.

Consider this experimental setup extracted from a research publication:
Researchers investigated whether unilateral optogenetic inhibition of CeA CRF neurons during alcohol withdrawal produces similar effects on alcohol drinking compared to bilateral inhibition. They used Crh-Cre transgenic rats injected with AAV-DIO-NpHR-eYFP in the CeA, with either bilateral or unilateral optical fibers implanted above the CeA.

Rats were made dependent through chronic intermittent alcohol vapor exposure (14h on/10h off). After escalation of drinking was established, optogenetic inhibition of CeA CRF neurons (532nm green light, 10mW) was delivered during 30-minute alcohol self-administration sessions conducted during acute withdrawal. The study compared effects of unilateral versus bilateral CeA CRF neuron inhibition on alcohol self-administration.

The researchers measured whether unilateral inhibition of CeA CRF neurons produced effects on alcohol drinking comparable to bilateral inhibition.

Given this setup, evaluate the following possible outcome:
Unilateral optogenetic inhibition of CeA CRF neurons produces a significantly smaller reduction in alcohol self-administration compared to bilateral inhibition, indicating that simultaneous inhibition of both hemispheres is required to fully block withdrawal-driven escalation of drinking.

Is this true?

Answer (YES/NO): NO